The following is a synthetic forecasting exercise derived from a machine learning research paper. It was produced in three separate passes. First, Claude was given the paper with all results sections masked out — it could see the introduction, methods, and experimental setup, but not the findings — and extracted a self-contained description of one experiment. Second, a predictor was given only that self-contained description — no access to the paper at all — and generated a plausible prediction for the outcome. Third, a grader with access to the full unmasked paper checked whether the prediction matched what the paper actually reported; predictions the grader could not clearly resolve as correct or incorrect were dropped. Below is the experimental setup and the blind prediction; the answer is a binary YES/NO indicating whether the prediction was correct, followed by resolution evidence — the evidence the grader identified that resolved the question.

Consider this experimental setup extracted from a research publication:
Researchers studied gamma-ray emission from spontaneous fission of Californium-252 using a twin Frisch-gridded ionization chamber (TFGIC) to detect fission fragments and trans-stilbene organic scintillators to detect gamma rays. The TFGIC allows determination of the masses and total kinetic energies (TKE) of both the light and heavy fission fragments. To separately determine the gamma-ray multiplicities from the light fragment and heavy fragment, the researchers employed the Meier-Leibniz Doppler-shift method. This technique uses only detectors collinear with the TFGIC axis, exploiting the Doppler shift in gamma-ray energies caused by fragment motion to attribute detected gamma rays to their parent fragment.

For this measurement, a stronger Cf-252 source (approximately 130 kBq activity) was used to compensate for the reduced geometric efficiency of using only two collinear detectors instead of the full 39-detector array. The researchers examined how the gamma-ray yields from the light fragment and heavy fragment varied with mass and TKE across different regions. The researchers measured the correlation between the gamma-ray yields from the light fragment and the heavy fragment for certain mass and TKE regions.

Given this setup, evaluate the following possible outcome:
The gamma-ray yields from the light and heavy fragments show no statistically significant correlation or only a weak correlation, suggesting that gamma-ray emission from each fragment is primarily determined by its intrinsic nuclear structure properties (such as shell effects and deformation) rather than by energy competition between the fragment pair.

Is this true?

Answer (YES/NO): NO